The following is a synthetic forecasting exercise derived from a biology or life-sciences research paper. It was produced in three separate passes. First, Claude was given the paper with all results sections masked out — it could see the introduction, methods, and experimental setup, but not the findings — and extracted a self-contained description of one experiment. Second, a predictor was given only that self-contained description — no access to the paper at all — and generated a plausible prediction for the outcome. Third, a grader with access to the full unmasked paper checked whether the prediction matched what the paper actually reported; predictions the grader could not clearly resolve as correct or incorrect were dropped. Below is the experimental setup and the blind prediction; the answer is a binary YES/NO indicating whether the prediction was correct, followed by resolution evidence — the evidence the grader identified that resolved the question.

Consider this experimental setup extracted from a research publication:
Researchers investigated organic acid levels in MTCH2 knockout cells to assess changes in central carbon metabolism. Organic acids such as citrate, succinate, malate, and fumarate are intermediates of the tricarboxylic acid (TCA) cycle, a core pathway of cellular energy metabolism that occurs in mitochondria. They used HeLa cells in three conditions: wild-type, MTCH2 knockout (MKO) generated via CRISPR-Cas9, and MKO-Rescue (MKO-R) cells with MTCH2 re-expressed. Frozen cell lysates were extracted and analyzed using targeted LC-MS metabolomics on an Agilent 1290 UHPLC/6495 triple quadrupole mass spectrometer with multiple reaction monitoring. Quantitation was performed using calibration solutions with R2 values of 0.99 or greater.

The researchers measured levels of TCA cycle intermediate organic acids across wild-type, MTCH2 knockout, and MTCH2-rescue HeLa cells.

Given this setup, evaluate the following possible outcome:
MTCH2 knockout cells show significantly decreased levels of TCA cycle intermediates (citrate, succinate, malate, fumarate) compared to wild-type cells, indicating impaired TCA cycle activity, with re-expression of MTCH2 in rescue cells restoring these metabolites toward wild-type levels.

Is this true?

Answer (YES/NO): NO